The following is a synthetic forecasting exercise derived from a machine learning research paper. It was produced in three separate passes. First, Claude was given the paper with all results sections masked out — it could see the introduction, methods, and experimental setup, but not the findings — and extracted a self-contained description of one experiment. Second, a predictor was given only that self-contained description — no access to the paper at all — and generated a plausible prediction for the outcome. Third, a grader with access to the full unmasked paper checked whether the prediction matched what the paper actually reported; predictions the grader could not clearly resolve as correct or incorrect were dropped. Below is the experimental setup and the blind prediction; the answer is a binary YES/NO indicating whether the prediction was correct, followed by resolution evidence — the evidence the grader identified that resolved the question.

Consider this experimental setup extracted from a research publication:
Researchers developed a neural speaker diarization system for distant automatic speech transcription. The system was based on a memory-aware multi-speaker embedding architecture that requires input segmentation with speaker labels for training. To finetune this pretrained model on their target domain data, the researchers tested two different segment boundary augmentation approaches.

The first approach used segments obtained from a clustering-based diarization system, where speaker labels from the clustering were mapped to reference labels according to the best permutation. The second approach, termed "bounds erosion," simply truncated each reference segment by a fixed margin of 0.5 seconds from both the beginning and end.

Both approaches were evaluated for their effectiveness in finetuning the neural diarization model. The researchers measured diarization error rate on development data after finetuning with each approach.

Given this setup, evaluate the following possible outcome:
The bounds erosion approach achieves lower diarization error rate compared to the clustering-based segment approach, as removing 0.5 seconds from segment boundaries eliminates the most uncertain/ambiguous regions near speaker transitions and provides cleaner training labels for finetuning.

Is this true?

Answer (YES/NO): YES